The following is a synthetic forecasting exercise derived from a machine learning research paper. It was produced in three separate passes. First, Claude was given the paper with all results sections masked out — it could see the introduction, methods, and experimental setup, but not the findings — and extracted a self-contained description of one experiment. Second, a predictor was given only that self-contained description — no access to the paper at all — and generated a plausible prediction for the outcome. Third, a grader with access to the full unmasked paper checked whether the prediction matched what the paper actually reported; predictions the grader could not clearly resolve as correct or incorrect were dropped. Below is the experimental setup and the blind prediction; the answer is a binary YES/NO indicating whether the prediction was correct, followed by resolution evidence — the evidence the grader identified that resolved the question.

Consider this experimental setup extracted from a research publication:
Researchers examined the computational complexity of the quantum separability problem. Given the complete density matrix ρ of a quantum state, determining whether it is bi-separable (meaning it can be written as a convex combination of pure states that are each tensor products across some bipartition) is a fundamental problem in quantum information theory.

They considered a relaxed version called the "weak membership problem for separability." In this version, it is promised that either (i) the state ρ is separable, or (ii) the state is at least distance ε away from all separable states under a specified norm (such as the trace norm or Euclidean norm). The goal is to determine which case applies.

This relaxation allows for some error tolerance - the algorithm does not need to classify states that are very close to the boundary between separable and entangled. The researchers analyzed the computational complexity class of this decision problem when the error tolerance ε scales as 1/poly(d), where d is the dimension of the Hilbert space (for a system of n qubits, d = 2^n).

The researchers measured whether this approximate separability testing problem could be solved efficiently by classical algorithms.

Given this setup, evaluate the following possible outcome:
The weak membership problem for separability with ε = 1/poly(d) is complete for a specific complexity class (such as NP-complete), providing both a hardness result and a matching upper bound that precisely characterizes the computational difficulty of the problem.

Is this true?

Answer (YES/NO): NO